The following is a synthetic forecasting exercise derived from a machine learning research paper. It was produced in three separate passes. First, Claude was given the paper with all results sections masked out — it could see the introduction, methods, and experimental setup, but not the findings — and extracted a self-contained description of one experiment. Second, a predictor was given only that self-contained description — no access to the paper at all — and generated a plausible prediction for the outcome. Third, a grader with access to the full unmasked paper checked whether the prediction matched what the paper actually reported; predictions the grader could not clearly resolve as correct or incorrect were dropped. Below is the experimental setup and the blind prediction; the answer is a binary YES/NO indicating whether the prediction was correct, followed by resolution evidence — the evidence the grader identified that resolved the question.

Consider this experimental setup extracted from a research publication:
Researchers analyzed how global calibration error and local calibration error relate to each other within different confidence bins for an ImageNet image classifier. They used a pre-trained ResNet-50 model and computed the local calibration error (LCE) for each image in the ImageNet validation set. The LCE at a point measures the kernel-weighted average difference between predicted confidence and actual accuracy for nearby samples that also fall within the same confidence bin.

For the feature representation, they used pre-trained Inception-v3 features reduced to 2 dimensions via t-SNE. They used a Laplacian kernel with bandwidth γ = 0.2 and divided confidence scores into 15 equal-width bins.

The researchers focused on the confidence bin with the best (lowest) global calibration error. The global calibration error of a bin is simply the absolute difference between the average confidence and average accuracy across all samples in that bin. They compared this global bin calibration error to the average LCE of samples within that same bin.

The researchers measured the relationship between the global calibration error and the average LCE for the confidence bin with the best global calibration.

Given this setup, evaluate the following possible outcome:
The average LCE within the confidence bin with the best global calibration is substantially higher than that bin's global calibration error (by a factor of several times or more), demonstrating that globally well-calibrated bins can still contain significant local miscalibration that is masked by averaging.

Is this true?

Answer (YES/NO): YES